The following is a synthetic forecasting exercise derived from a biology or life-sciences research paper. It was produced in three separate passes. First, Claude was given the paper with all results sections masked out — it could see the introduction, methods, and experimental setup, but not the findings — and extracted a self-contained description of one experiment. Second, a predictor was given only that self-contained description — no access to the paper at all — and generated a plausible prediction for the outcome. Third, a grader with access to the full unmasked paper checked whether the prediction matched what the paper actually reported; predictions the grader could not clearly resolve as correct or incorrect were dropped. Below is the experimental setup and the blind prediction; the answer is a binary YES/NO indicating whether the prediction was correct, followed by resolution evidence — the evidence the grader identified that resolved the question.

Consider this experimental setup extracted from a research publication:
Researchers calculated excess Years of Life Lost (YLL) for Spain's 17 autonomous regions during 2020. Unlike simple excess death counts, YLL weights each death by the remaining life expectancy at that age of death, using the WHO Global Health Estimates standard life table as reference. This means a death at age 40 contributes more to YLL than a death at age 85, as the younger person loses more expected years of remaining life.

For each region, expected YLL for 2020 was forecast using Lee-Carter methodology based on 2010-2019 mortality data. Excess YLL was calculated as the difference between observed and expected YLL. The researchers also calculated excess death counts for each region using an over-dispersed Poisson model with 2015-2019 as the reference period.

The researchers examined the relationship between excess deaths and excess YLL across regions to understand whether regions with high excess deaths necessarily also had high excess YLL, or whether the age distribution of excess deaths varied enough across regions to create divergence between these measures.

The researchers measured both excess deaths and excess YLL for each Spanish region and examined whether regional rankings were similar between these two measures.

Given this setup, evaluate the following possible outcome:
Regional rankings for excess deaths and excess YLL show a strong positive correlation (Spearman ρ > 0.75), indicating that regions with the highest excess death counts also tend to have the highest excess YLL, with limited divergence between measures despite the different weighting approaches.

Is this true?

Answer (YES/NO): YES